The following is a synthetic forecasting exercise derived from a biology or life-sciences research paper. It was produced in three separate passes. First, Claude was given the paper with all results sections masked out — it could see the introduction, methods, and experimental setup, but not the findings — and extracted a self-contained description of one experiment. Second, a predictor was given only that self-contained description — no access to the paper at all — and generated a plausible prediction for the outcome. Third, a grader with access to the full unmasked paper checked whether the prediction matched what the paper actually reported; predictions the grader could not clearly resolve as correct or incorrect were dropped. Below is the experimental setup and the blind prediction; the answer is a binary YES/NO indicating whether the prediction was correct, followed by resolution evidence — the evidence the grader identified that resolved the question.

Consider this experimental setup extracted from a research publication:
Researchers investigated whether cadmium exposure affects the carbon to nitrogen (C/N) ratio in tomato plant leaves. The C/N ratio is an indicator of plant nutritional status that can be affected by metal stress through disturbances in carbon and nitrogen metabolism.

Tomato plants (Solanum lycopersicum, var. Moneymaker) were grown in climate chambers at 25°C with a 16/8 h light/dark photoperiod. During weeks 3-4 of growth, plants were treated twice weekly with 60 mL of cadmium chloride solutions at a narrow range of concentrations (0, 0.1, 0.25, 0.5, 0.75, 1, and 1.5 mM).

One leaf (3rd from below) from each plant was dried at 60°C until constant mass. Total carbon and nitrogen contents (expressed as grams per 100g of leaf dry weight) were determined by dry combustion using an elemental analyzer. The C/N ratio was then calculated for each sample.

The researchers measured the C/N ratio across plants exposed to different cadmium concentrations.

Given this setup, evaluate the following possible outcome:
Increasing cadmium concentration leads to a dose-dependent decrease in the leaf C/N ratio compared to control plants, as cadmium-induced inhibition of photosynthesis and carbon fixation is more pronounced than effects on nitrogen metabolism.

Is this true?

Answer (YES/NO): NO